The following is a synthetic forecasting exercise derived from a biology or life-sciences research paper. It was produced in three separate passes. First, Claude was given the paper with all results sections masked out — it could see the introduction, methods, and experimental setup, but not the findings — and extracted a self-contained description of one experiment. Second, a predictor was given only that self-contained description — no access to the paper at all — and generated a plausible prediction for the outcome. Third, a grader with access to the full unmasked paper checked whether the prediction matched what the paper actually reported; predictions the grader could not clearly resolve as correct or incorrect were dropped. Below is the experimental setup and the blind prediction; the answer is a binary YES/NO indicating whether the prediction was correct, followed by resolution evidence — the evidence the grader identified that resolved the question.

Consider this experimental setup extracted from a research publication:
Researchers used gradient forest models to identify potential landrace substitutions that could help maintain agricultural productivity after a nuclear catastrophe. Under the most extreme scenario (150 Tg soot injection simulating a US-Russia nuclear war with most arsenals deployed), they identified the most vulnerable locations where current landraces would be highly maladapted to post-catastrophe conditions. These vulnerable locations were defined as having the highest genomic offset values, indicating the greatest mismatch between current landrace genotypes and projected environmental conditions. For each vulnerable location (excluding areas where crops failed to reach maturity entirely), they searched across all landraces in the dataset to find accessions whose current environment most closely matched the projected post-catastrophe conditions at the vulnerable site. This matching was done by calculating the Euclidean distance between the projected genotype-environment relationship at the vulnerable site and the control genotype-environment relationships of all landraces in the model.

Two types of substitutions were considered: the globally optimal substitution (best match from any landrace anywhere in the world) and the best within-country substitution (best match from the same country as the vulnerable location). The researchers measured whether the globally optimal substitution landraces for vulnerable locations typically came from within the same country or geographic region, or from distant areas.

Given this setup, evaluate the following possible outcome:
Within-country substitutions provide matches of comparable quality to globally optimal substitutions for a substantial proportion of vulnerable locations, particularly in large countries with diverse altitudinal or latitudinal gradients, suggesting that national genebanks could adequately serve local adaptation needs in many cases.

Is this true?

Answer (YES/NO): NO